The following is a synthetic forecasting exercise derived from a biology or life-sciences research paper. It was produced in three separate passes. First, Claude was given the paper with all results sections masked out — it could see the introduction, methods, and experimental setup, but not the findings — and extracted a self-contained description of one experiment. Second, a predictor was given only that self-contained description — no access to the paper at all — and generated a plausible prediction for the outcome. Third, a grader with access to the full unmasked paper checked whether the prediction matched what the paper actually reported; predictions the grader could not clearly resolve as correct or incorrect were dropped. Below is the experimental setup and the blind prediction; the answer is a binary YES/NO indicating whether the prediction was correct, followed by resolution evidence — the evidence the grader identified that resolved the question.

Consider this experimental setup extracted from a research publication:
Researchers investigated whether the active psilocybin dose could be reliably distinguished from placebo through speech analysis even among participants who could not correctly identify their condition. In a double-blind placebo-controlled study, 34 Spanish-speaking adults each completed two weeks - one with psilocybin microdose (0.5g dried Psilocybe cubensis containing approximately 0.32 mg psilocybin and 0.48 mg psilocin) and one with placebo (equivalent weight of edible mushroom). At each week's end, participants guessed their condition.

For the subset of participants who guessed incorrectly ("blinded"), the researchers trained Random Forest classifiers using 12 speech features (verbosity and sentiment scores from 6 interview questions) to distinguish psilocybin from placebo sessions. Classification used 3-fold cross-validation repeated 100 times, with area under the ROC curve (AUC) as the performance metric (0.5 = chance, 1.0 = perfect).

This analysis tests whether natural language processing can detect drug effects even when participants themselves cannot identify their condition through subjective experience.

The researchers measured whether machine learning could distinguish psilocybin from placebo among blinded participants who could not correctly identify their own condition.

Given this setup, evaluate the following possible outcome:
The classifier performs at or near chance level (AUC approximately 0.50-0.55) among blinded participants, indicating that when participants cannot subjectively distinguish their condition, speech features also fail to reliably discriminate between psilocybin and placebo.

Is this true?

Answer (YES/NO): YES